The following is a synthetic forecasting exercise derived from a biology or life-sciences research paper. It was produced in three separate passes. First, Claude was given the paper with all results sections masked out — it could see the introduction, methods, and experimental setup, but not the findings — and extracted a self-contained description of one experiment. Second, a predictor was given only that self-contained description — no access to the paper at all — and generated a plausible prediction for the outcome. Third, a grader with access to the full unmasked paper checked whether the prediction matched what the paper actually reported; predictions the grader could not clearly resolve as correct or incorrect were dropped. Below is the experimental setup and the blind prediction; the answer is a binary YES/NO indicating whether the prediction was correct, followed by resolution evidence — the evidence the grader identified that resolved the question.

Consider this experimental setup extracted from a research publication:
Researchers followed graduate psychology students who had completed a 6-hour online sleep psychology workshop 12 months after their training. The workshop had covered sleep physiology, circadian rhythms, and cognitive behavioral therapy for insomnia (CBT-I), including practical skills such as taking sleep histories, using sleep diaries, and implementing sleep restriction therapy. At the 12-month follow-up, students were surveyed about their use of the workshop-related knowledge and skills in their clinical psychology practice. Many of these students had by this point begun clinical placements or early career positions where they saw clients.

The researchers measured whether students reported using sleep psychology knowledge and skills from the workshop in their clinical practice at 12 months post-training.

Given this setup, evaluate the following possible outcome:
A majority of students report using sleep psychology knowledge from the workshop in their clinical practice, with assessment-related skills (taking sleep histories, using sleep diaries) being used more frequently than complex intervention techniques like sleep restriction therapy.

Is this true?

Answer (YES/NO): NO